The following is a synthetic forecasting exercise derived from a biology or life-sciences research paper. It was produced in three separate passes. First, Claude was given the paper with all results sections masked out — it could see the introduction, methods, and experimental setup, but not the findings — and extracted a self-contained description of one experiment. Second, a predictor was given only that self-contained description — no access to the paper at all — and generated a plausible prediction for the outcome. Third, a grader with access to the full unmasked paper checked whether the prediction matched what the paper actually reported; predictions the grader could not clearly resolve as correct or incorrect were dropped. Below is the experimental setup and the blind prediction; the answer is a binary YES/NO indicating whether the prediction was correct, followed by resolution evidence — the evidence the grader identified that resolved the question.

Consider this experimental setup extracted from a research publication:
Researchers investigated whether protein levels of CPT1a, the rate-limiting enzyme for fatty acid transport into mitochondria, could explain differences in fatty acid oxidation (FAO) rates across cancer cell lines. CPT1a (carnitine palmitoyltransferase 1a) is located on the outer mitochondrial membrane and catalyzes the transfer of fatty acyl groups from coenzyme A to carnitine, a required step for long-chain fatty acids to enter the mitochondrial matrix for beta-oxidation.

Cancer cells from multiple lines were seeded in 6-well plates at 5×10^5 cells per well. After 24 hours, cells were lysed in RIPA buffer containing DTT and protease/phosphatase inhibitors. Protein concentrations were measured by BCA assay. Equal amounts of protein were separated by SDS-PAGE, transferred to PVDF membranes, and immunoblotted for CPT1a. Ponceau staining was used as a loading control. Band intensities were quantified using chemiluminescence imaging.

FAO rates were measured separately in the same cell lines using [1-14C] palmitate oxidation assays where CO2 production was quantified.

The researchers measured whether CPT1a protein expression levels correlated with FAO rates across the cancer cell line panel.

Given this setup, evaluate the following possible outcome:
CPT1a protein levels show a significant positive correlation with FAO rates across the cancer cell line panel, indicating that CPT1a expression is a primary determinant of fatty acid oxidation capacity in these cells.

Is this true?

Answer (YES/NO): NO